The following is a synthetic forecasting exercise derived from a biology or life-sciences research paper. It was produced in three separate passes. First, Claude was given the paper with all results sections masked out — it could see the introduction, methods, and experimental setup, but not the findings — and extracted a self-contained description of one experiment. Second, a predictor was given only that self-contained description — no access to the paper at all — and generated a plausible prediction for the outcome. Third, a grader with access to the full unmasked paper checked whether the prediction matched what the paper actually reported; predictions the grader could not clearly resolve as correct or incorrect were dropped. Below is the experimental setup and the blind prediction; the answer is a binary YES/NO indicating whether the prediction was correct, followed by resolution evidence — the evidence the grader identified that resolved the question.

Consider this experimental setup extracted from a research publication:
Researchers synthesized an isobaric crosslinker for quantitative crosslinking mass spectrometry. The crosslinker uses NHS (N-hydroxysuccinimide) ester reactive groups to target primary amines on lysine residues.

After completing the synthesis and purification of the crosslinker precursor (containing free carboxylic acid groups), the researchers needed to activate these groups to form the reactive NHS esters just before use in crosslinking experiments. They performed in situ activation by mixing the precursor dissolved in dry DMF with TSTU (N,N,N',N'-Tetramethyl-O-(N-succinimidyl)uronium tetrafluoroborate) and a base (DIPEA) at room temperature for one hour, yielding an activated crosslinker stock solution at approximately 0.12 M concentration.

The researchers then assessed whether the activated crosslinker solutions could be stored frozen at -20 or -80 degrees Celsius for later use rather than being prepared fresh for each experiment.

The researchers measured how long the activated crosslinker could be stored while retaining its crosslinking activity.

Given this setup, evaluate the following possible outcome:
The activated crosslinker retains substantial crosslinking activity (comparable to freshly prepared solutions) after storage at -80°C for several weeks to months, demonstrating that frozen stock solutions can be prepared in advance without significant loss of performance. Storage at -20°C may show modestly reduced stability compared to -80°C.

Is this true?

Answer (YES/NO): NO